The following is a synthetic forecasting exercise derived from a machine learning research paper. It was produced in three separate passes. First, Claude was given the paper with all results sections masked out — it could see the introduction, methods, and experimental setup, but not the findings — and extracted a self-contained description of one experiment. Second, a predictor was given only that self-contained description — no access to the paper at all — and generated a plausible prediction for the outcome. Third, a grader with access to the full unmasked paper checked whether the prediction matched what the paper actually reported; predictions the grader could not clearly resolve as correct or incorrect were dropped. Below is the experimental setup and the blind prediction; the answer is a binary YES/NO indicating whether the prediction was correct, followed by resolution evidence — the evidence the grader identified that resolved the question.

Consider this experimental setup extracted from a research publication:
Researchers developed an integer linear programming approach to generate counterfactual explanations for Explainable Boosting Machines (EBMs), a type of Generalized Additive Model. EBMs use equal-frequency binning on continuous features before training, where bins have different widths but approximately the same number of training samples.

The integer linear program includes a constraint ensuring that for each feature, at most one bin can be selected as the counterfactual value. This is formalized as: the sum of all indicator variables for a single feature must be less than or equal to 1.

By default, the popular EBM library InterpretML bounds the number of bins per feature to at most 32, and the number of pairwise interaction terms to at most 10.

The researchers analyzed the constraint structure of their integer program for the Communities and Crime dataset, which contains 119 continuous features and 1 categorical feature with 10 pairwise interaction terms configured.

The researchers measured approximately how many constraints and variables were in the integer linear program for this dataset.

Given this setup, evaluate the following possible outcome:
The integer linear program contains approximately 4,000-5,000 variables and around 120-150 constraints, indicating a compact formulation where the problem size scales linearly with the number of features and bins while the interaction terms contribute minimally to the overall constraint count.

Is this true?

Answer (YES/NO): NO